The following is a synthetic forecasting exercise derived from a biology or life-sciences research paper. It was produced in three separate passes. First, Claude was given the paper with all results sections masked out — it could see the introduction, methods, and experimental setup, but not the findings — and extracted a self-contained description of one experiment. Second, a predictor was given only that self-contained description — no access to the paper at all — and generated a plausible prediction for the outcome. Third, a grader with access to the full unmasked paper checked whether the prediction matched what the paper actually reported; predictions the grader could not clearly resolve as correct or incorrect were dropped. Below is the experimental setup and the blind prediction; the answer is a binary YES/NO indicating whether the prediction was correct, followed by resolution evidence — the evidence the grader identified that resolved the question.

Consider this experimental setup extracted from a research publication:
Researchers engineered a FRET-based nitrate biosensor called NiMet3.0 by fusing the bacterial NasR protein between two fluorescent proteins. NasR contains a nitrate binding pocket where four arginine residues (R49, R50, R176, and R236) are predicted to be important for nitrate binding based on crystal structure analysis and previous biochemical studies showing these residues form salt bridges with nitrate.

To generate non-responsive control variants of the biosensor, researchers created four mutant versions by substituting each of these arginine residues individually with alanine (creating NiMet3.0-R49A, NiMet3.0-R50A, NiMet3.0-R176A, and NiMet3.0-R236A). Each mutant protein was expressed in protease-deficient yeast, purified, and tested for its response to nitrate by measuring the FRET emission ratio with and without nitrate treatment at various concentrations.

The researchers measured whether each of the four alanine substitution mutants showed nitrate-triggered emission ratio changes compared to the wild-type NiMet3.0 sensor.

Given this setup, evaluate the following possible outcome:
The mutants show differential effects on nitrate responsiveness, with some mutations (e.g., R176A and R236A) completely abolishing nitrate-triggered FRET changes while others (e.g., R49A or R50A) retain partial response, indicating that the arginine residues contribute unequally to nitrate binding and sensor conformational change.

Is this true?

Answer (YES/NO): NO